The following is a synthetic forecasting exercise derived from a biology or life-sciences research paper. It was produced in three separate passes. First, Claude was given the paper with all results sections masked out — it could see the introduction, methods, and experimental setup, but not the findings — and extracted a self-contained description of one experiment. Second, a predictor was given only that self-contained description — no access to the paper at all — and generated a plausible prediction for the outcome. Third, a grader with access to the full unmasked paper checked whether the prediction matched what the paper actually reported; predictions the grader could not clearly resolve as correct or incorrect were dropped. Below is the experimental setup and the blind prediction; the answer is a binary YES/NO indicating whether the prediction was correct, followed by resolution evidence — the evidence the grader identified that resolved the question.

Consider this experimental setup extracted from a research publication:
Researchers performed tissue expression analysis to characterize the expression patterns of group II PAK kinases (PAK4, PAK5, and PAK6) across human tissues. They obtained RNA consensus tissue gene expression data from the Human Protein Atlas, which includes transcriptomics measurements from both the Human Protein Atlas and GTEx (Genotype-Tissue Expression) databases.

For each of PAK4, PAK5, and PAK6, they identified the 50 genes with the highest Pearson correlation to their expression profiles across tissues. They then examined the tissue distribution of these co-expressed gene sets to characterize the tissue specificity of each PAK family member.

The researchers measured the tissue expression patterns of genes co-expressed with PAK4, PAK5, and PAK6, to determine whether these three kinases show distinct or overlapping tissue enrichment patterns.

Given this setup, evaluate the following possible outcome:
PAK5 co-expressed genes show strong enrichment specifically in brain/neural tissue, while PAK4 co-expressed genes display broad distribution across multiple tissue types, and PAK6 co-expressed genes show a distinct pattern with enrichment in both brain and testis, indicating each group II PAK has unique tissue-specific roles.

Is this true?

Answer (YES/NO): NO